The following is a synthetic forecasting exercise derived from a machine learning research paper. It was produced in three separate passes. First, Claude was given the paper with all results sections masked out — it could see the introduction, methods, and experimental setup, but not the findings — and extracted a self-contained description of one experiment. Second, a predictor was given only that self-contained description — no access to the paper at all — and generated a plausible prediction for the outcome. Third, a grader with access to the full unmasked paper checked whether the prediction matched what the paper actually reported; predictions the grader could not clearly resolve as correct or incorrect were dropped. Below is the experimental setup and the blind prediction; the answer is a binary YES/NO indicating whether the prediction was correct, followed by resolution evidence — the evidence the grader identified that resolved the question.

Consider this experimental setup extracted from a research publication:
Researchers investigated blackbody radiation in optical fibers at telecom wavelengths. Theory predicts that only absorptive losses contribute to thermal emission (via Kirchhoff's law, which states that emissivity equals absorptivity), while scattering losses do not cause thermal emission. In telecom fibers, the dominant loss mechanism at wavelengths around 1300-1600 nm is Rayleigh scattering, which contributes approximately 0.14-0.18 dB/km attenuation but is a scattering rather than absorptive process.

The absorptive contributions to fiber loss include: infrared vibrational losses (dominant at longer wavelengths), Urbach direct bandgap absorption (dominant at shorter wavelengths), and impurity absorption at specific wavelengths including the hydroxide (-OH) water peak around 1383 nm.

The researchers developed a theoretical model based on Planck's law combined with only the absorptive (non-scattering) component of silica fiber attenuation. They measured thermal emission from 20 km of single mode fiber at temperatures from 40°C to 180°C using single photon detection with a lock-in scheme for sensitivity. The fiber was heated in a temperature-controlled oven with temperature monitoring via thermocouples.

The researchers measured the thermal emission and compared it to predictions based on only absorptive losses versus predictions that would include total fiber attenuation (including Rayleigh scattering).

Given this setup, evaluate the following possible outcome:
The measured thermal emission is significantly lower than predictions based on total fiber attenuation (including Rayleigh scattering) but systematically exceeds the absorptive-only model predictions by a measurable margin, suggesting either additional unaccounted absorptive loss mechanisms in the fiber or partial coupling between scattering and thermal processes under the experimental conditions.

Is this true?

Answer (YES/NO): NO